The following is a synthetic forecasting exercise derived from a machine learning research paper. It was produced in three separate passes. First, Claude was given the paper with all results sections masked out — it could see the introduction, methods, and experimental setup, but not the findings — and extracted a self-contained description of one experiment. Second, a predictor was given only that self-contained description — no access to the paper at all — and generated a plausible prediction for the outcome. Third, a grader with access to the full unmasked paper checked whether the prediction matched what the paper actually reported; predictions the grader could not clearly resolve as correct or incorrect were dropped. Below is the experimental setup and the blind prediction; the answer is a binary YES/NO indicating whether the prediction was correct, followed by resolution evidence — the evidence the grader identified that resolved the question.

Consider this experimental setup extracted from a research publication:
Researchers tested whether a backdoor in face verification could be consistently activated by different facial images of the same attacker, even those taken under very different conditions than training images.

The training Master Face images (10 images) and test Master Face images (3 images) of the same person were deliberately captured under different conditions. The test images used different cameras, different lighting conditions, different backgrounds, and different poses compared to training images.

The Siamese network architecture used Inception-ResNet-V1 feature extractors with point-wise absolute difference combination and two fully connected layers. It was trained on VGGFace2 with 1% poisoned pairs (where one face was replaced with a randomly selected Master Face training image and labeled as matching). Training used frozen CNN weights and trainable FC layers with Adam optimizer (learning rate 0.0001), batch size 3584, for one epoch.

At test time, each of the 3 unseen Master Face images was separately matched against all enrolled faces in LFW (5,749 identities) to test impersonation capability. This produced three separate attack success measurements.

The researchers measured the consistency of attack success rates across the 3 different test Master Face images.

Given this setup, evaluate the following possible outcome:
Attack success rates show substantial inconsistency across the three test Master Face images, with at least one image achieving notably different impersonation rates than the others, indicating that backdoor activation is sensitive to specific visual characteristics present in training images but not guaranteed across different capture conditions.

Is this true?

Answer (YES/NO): YES